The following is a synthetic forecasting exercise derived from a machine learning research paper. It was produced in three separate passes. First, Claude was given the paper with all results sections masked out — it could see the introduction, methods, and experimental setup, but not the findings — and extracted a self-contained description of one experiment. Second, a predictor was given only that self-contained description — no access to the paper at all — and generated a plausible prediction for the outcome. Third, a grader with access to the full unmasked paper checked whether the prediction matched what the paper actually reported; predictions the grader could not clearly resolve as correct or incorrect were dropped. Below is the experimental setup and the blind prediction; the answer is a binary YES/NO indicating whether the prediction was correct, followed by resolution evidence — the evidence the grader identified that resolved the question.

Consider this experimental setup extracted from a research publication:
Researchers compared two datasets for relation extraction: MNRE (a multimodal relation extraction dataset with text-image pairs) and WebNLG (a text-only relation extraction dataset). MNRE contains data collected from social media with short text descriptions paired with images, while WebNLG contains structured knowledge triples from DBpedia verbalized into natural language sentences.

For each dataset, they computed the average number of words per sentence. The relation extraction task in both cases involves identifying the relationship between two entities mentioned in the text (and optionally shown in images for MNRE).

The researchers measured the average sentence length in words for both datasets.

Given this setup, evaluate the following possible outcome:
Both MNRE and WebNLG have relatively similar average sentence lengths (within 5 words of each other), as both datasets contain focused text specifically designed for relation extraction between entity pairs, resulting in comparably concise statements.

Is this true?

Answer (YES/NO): NO